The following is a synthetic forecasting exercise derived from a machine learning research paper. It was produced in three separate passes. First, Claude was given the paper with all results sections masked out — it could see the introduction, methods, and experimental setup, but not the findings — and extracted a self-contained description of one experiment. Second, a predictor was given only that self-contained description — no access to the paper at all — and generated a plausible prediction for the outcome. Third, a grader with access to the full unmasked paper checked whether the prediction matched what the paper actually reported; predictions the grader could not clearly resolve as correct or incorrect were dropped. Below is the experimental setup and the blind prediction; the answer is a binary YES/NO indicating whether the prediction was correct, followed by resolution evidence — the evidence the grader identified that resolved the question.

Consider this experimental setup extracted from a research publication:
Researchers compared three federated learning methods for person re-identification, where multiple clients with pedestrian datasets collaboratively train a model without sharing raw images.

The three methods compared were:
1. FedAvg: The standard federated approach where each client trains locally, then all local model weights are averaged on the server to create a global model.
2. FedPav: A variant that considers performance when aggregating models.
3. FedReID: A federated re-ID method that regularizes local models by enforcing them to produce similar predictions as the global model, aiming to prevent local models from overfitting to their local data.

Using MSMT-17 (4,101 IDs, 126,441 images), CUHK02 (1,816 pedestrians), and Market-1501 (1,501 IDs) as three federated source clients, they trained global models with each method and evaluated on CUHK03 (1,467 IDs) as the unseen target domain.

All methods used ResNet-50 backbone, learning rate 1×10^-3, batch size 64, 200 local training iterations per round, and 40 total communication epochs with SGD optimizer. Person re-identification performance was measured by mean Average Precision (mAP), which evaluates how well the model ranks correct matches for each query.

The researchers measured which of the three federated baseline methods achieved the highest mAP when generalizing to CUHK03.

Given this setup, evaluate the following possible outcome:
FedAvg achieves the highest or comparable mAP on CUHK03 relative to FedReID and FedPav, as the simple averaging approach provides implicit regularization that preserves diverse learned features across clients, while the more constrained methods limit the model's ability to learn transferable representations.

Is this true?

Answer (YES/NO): NO